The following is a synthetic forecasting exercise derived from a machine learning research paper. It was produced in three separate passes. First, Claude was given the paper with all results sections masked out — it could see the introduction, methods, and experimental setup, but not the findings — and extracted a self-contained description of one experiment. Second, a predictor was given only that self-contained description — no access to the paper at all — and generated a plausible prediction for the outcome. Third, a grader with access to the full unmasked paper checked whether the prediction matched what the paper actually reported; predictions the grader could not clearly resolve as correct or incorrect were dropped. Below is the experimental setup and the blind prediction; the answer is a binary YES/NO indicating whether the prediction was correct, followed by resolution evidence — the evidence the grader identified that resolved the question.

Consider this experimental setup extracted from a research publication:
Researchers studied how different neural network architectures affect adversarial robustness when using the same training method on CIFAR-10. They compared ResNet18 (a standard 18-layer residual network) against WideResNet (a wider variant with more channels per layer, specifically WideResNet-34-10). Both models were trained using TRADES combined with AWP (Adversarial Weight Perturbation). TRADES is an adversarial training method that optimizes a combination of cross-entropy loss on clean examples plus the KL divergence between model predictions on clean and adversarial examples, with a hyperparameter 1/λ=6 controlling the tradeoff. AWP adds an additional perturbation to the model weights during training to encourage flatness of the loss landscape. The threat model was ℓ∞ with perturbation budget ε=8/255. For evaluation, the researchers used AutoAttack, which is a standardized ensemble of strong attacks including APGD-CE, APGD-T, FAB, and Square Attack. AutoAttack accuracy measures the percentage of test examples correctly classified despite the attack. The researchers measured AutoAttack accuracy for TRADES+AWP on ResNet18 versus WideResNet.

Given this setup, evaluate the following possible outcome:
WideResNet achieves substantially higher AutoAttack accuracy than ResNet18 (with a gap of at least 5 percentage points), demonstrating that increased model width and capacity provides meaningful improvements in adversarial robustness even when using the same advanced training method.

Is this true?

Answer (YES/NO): NO